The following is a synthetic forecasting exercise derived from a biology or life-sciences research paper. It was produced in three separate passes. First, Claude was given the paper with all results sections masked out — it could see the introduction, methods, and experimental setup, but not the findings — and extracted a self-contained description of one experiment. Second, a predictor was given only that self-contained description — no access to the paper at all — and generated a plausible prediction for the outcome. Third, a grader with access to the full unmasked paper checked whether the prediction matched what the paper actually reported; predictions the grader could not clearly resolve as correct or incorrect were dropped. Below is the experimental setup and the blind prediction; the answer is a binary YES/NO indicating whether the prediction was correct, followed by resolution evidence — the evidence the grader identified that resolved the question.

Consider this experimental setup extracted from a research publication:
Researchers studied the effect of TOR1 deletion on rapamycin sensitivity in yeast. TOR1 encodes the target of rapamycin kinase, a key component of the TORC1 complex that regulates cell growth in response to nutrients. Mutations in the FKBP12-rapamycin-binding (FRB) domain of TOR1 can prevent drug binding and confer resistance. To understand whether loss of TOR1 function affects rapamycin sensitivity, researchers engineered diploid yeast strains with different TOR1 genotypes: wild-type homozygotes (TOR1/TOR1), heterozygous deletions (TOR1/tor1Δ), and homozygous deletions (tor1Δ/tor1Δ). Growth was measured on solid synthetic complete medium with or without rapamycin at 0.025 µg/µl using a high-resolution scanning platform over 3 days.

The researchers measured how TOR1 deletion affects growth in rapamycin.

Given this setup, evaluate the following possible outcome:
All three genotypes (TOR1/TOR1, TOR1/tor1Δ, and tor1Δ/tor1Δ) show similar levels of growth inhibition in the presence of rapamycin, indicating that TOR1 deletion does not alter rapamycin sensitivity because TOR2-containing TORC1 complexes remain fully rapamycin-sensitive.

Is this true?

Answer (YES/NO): NO